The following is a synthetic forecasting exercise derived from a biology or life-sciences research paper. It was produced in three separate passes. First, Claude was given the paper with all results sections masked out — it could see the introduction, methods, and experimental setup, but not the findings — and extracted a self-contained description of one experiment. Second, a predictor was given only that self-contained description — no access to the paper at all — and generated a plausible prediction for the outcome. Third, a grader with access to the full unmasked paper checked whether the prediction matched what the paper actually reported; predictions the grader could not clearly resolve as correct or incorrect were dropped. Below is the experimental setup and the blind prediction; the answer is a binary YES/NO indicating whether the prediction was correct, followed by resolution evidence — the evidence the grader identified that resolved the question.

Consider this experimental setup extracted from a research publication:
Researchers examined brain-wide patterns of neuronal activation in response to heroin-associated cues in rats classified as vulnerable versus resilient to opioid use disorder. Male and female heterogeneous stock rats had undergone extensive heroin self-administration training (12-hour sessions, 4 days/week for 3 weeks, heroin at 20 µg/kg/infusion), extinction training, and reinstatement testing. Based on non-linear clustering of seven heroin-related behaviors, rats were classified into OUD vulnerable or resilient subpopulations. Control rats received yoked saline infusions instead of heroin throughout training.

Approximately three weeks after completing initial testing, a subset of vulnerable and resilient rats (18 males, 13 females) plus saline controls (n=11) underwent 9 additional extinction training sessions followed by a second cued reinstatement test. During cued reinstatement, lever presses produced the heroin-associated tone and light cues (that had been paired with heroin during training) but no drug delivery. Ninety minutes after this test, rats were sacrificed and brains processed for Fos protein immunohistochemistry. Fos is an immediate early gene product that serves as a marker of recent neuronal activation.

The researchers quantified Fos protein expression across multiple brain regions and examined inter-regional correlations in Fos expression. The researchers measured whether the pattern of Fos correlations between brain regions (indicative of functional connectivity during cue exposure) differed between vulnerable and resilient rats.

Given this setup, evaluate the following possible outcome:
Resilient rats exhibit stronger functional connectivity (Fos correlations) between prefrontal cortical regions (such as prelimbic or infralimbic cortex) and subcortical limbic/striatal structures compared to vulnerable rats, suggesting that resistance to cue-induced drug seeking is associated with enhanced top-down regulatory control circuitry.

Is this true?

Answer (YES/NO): NO